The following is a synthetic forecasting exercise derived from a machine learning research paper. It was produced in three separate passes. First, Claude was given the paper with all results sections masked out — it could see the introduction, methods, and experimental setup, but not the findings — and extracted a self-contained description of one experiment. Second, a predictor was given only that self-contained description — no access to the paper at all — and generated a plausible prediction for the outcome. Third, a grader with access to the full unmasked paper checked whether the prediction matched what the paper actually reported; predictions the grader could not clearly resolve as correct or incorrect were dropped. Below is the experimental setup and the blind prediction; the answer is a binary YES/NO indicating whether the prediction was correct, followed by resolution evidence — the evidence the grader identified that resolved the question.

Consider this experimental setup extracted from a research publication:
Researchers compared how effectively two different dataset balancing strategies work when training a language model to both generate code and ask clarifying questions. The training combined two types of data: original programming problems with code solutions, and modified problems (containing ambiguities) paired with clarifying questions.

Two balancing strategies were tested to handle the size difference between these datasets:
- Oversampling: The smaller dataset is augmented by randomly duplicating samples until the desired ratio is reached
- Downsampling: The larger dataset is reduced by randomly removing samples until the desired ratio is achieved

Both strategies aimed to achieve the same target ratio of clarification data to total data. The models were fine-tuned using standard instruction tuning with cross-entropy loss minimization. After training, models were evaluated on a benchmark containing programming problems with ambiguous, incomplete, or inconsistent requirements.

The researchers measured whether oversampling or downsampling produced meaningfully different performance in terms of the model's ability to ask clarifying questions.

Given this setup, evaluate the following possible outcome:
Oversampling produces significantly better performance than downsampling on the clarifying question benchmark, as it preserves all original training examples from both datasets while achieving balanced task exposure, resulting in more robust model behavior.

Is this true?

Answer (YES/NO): NO